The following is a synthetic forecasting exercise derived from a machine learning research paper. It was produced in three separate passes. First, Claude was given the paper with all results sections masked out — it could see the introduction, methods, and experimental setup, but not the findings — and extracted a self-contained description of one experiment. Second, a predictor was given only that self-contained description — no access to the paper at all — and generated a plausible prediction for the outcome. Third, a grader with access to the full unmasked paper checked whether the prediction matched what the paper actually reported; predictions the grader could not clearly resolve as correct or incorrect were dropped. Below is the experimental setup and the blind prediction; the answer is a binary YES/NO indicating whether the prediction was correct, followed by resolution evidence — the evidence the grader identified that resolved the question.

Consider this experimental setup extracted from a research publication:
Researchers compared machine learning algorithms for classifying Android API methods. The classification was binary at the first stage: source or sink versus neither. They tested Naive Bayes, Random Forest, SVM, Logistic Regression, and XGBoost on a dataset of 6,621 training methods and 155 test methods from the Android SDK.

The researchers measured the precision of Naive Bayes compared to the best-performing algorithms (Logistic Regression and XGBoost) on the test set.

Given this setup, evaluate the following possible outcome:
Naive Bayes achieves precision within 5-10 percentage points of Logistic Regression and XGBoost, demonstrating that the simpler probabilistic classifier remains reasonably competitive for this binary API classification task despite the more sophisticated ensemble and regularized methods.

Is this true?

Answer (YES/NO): NO